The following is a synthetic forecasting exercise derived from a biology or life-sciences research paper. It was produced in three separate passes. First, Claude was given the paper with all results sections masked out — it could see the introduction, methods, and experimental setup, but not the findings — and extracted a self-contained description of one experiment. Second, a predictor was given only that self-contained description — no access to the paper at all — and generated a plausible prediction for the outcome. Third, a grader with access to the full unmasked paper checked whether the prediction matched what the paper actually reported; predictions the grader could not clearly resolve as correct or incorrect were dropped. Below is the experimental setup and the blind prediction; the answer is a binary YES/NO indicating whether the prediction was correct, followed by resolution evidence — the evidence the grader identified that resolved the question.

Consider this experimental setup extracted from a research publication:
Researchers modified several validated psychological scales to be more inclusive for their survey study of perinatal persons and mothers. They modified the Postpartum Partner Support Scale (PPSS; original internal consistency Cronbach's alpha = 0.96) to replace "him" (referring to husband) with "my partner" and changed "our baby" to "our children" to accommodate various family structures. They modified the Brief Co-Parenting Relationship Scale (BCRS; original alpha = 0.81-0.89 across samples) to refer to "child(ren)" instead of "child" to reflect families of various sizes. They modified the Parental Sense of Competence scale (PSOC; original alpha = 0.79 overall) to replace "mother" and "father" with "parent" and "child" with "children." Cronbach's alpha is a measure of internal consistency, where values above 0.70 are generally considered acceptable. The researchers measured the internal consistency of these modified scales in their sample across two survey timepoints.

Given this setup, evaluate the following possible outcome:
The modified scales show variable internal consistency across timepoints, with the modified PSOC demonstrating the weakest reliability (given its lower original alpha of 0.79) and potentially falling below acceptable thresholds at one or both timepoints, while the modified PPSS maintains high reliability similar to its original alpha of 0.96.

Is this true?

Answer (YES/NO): NO